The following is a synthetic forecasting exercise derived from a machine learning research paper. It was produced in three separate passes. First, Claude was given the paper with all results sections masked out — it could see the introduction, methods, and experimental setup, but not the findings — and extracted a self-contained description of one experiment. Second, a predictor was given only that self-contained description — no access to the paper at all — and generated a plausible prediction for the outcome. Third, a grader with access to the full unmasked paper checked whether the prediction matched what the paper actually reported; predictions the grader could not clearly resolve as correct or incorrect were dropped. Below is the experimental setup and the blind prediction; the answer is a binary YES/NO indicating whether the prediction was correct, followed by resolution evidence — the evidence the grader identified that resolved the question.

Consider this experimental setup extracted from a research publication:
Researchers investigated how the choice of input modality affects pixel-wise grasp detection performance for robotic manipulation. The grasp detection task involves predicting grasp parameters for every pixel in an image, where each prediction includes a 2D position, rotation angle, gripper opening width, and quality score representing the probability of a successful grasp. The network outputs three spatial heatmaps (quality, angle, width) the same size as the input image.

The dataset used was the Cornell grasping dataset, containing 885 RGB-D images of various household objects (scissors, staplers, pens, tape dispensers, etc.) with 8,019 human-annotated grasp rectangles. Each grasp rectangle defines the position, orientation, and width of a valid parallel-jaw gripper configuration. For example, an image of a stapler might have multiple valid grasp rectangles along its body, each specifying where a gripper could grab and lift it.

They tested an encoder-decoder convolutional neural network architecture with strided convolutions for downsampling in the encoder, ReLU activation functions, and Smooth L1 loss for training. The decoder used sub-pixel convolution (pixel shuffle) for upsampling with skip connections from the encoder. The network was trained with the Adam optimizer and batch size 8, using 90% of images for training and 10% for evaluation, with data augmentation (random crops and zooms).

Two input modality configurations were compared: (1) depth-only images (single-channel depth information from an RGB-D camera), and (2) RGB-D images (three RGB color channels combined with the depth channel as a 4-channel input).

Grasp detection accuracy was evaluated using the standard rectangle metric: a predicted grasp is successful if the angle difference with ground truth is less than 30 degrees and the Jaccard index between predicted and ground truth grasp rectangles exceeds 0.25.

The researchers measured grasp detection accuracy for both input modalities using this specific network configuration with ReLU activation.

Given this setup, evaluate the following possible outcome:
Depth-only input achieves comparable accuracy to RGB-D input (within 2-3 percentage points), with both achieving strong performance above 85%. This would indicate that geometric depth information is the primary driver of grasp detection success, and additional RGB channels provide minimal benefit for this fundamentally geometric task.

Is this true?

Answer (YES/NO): NO